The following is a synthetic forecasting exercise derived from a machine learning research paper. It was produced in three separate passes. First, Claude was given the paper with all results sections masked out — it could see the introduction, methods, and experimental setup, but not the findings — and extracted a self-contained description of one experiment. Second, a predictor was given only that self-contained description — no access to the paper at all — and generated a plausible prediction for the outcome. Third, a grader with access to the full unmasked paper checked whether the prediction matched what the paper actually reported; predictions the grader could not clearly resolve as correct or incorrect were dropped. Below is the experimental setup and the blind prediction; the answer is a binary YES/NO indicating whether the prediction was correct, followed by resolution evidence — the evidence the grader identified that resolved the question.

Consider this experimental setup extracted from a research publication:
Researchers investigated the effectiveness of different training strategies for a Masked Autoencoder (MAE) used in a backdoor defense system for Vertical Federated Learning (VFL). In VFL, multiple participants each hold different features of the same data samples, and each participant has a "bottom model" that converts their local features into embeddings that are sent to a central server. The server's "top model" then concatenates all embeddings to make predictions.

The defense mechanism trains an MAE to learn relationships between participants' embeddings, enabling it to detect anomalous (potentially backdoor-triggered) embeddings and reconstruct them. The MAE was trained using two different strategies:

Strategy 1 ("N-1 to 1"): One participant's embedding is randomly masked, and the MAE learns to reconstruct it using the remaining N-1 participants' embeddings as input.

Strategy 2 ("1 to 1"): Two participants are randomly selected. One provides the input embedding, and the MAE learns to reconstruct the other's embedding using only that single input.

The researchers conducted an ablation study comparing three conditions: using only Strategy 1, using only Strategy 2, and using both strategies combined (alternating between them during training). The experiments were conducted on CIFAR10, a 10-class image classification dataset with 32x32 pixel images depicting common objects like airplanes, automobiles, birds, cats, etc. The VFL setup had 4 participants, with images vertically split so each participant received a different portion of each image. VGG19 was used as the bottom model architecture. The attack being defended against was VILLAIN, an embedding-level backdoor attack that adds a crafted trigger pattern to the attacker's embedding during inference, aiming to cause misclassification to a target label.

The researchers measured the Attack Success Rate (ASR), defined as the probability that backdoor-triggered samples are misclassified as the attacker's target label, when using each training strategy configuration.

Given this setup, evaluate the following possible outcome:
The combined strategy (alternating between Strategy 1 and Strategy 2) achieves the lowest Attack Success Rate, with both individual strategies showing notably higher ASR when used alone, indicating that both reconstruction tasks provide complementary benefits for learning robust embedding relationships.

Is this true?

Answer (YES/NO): NO